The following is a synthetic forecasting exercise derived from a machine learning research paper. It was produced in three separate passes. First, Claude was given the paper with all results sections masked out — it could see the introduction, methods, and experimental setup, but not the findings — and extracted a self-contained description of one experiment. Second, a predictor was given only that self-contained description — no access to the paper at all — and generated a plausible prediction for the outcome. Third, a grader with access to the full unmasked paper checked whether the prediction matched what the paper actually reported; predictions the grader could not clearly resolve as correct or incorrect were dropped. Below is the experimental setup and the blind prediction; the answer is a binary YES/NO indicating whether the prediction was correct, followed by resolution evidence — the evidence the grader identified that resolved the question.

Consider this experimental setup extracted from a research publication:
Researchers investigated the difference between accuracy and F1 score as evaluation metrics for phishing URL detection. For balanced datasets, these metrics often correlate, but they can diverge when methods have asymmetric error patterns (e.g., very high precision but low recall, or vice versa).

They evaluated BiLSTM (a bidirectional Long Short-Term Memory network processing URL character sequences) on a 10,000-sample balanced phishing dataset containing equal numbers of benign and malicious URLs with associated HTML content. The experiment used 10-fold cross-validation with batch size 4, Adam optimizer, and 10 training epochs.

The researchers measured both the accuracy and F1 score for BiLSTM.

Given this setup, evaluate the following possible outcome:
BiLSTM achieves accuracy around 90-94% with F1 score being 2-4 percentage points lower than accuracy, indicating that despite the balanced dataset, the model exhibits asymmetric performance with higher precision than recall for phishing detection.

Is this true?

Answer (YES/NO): NO